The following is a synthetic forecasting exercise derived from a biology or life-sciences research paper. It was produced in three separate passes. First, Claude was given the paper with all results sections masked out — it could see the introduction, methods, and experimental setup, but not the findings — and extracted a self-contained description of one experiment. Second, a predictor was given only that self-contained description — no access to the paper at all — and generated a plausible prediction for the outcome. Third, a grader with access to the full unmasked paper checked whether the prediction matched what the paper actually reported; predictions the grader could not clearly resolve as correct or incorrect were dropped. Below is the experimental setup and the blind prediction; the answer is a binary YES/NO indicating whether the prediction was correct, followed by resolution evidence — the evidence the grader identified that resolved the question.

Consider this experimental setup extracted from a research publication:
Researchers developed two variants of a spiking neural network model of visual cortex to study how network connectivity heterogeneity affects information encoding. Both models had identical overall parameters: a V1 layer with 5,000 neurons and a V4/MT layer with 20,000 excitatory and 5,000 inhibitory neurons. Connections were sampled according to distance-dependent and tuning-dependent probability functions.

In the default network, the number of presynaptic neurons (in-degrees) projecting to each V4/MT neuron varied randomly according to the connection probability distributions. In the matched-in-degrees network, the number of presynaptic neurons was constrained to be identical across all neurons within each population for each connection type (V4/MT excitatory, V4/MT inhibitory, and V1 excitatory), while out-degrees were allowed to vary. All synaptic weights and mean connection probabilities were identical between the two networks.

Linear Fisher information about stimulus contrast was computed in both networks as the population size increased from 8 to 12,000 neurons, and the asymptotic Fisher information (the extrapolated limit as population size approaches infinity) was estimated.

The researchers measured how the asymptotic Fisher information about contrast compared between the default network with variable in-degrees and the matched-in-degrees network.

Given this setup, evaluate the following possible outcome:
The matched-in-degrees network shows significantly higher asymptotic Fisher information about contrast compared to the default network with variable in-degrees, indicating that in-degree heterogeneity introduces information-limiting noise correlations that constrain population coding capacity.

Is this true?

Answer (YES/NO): NO